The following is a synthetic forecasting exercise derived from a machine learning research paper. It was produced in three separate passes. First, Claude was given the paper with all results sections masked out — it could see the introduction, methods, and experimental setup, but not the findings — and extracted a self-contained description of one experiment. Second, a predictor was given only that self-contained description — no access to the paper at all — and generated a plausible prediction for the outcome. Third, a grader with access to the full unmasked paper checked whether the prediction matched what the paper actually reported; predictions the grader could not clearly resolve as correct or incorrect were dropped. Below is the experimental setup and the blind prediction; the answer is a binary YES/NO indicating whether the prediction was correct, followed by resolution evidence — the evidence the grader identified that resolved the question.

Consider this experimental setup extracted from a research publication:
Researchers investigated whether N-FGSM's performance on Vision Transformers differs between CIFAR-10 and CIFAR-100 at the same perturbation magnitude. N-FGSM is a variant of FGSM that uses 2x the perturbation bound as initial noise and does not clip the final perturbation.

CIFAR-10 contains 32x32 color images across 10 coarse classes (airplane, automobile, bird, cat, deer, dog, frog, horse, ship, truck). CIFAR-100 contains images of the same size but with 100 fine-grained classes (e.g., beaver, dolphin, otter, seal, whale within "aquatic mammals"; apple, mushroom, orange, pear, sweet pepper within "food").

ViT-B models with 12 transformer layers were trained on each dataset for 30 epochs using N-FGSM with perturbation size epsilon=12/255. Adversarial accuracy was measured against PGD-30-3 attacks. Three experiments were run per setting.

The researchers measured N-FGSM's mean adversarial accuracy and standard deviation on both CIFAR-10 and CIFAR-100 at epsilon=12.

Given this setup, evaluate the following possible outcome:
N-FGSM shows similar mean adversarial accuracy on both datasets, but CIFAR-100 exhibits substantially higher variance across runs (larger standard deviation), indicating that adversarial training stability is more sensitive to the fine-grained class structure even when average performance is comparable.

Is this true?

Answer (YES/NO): NO